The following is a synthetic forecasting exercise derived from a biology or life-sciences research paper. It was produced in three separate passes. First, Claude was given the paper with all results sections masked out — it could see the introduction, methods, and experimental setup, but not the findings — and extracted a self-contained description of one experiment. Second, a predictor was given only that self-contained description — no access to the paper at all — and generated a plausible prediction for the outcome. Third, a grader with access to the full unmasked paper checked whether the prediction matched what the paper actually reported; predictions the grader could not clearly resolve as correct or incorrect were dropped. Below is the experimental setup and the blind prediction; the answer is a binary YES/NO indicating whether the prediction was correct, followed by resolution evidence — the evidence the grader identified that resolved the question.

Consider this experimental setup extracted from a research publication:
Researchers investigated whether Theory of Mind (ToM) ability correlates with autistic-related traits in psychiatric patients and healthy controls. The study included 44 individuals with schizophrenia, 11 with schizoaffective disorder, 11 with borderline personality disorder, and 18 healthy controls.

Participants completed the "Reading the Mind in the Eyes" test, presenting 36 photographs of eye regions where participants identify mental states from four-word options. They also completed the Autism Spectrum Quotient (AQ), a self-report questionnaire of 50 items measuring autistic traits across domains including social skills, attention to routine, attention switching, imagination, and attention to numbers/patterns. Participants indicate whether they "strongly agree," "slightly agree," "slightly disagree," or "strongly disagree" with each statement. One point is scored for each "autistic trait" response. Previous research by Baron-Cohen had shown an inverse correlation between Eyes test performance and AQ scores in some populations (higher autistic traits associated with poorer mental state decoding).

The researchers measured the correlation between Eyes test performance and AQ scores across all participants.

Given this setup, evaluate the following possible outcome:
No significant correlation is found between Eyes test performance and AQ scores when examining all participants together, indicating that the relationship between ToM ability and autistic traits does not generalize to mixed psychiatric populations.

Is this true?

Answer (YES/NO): YES